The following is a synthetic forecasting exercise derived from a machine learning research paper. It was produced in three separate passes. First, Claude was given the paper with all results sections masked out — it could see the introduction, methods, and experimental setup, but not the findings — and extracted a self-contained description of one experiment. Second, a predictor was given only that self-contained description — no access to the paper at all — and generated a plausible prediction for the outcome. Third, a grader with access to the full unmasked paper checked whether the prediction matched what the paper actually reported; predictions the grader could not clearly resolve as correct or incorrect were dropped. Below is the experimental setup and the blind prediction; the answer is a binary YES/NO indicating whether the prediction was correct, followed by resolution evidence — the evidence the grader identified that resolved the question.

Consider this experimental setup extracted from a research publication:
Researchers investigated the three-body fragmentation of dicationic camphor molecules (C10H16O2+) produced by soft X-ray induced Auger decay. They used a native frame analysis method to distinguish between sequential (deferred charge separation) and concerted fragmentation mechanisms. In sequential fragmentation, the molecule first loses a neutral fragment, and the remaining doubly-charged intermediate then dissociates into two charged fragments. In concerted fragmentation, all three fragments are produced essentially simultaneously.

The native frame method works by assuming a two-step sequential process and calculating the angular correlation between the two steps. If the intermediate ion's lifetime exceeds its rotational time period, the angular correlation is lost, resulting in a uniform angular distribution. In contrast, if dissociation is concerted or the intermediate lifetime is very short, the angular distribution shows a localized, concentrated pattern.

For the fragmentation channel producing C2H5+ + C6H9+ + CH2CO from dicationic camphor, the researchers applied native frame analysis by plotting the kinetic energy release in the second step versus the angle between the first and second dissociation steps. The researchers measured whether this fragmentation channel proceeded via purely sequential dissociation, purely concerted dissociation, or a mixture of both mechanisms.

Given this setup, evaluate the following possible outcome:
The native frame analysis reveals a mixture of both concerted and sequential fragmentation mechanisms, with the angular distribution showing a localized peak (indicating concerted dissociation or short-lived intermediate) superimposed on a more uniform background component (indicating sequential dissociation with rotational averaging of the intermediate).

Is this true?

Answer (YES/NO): YES